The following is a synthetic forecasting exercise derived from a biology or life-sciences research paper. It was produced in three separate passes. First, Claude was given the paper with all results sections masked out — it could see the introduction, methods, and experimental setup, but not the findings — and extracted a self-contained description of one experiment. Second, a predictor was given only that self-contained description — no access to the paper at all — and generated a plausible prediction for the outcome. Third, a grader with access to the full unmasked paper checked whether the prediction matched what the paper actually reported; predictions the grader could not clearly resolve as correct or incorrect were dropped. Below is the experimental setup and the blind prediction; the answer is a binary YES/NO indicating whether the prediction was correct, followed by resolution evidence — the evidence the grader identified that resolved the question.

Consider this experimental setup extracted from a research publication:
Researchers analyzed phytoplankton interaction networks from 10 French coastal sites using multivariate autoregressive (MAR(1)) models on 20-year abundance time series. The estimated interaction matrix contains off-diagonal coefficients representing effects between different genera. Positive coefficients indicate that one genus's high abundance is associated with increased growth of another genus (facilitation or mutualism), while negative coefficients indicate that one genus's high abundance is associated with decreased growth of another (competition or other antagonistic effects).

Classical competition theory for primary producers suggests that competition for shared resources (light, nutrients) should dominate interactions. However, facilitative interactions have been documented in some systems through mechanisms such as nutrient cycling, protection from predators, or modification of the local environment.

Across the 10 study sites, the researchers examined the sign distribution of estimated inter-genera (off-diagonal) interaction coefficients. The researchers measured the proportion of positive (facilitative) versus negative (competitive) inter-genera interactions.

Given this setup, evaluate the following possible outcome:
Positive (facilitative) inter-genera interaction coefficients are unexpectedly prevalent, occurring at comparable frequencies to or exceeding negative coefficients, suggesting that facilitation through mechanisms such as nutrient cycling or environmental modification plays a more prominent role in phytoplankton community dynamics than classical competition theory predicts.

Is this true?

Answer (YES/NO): YES